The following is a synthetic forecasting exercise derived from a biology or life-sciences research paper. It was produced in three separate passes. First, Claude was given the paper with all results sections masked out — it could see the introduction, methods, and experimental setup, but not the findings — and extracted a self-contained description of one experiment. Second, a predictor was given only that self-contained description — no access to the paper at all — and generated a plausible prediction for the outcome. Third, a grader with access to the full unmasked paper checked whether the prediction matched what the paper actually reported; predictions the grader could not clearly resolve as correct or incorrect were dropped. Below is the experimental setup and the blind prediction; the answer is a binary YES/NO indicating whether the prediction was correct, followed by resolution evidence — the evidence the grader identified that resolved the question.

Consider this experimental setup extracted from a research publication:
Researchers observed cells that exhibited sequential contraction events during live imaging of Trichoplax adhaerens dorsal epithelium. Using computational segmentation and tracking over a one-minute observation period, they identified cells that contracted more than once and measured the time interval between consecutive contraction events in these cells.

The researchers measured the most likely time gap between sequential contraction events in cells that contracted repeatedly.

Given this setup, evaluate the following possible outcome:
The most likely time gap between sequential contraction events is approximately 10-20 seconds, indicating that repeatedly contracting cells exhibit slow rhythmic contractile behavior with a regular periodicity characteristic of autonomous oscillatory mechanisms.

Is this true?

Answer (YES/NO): NO